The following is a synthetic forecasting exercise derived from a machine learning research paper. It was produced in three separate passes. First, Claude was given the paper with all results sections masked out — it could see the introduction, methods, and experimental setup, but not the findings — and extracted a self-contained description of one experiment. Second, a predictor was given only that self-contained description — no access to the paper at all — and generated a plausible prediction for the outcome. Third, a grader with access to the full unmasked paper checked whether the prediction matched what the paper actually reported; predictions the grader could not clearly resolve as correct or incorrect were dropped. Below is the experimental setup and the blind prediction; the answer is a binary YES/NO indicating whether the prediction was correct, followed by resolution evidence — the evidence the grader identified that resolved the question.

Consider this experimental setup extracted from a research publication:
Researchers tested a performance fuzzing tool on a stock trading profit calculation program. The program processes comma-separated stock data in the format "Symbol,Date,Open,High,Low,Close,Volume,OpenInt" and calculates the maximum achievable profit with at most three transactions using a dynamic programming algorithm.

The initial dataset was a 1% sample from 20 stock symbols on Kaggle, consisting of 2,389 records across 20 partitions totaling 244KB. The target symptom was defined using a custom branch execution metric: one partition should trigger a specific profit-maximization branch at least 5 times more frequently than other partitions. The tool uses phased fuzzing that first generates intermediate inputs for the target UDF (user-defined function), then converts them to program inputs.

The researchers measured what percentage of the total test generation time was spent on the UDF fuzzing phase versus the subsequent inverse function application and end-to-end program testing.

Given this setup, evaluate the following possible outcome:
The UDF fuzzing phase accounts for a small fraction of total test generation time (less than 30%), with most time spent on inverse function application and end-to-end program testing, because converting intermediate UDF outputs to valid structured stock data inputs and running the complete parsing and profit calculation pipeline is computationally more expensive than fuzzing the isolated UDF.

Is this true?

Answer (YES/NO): NO